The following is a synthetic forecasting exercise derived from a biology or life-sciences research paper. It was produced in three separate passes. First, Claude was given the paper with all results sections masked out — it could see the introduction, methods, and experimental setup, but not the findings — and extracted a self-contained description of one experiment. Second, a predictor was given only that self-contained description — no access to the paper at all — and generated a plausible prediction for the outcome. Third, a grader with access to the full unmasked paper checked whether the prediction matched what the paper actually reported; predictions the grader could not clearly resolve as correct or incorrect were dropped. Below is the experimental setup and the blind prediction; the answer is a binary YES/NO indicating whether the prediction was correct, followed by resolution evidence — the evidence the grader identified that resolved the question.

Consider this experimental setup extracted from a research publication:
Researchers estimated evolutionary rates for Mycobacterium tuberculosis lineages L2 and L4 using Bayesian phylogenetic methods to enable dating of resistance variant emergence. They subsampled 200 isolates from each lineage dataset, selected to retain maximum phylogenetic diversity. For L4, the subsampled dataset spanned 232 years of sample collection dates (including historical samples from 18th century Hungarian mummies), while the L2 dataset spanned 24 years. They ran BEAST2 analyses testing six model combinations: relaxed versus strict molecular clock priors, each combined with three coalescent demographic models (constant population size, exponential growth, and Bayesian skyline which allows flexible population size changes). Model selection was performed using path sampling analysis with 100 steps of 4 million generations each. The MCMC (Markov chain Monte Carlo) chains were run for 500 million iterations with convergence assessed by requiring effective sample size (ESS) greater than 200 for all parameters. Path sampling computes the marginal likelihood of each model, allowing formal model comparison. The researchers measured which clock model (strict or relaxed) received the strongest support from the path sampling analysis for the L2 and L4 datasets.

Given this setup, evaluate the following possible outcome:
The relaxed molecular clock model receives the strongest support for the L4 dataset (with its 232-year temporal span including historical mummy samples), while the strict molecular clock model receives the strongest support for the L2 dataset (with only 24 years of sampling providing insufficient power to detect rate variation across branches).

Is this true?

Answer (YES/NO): NO